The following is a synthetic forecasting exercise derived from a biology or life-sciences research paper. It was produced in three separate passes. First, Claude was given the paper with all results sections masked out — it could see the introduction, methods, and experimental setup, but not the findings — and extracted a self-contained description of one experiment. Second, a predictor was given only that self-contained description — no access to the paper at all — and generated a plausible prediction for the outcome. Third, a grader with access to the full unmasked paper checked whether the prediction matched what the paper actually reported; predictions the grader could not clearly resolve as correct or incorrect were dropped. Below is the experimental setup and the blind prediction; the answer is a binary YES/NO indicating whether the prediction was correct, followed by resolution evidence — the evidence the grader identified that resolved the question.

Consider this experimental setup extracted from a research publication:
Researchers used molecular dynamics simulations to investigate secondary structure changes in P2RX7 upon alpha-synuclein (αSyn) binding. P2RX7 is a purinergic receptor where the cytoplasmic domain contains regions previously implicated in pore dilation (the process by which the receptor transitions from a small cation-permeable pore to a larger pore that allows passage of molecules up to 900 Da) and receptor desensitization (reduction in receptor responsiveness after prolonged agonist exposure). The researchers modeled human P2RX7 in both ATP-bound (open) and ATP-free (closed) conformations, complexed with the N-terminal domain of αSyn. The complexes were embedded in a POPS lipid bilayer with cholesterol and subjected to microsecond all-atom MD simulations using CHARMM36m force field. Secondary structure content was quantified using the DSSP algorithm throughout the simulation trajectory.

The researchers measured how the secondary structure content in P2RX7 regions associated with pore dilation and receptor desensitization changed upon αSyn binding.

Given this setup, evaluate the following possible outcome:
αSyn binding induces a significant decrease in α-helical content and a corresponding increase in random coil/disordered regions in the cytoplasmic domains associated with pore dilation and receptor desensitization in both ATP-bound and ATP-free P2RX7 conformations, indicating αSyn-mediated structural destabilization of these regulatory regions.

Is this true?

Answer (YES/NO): NO